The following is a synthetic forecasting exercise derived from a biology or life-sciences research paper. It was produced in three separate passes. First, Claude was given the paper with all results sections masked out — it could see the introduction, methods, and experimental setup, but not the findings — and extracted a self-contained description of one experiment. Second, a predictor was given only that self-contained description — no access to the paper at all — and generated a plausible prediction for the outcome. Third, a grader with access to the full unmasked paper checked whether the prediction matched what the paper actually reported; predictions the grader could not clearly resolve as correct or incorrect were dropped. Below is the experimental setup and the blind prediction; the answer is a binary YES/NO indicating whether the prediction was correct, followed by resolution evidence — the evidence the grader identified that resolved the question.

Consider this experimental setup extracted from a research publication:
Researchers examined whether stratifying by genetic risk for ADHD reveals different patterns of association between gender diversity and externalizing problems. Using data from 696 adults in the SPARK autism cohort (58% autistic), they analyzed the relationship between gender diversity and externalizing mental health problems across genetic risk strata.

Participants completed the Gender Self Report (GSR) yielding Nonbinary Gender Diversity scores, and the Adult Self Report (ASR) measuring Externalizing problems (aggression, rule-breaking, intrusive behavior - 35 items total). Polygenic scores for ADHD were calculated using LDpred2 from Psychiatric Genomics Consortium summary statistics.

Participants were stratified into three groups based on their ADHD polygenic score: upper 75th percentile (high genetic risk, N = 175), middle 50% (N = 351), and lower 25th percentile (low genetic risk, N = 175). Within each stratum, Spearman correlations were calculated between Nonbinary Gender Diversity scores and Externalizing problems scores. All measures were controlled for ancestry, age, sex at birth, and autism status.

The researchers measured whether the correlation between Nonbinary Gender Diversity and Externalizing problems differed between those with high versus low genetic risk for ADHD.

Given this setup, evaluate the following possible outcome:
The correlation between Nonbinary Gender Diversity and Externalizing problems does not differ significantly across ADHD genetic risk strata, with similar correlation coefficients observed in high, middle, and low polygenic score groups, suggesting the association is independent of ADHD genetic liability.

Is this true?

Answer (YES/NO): YES